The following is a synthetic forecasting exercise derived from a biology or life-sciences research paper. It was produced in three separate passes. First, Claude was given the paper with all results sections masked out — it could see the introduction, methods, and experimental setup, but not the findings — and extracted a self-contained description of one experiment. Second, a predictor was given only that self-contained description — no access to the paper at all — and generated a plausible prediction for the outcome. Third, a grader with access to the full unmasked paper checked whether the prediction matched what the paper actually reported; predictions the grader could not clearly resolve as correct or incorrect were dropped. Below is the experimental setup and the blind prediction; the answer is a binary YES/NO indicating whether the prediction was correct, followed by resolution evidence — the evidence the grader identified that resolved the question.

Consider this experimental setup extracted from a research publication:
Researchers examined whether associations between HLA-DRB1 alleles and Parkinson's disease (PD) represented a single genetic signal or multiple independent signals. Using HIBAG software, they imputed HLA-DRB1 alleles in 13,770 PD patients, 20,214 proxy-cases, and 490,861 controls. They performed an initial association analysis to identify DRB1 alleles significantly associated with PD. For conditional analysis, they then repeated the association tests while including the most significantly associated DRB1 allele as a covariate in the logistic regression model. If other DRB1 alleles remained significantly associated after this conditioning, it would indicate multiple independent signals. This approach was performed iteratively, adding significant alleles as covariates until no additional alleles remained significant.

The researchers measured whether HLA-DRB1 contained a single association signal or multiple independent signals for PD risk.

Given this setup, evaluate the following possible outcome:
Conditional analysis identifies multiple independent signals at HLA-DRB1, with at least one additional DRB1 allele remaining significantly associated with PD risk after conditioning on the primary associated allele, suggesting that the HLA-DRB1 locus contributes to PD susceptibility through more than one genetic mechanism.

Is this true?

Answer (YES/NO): NO